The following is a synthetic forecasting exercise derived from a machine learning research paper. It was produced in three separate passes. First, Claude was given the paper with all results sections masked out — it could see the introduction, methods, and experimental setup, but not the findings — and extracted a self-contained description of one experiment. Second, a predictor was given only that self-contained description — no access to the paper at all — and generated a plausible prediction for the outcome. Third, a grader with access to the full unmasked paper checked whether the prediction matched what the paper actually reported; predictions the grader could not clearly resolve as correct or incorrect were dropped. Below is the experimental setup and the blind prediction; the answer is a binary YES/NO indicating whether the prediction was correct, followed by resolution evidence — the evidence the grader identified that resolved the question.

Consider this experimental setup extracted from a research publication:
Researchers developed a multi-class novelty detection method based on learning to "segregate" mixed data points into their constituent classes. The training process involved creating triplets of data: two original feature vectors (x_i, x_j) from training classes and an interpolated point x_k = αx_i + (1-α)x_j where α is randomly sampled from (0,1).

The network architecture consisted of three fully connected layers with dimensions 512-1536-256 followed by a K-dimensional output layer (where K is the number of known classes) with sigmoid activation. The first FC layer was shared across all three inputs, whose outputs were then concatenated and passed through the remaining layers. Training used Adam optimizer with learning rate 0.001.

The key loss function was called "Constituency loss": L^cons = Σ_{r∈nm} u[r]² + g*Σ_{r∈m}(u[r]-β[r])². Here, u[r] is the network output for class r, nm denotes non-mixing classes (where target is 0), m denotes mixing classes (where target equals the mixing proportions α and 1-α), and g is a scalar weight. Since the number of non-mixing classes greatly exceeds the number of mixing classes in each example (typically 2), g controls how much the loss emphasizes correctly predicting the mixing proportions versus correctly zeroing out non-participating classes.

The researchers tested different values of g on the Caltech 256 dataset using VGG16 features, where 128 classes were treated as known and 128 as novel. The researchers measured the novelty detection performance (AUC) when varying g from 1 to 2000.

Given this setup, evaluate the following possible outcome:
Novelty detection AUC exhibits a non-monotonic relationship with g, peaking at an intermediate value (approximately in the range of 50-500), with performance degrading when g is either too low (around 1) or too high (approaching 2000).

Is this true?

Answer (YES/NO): NO